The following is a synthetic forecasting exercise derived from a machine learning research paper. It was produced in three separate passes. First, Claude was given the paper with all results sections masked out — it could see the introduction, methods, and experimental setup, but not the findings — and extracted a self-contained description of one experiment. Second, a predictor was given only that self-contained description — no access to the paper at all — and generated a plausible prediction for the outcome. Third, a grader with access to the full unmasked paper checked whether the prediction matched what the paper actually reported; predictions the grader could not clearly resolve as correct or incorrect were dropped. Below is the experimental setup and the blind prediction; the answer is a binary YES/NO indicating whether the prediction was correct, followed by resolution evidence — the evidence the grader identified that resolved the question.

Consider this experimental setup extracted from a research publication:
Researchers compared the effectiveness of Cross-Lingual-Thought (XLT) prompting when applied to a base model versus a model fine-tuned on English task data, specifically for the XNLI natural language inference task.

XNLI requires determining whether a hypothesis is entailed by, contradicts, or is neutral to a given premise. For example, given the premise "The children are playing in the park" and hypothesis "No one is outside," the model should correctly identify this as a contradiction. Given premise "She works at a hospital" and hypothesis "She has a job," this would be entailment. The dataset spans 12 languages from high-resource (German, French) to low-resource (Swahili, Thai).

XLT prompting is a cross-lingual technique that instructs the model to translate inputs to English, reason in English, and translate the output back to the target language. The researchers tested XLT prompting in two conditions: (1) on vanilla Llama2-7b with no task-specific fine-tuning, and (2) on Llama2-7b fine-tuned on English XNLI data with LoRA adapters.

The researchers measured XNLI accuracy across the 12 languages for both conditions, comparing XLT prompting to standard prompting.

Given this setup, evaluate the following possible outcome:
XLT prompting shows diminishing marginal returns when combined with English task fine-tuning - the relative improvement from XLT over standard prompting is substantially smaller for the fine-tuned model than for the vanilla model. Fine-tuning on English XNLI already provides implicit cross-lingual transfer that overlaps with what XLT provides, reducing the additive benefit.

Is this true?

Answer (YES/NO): NO